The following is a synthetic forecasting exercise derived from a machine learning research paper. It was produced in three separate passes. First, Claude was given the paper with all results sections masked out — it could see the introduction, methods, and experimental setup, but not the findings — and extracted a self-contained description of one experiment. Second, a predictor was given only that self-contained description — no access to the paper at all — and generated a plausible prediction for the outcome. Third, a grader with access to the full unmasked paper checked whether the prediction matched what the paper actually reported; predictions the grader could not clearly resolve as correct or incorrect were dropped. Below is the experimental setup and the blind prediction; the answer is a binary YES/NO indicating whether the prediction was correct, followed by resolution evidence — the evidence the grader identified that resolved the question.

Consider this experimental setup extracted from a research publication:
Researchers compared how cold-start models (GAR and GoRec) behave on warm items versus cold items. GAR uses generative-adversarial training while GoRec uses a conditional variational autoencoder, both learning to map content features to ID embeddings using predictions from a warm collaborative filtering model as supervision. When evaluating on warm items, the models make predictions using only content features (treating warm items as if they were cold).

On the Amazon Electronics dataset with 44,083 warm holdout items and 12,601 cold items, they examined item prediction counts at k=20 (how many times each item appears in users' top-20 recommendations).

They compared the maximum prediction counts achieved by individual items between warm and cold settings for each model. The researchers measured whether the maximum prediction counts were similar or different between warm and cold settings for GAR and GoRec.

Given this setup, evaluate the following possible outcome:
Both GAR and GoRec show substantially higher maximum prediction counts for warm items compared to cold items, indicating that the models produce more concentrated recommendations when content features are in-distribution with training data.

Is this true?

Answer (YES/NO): NO